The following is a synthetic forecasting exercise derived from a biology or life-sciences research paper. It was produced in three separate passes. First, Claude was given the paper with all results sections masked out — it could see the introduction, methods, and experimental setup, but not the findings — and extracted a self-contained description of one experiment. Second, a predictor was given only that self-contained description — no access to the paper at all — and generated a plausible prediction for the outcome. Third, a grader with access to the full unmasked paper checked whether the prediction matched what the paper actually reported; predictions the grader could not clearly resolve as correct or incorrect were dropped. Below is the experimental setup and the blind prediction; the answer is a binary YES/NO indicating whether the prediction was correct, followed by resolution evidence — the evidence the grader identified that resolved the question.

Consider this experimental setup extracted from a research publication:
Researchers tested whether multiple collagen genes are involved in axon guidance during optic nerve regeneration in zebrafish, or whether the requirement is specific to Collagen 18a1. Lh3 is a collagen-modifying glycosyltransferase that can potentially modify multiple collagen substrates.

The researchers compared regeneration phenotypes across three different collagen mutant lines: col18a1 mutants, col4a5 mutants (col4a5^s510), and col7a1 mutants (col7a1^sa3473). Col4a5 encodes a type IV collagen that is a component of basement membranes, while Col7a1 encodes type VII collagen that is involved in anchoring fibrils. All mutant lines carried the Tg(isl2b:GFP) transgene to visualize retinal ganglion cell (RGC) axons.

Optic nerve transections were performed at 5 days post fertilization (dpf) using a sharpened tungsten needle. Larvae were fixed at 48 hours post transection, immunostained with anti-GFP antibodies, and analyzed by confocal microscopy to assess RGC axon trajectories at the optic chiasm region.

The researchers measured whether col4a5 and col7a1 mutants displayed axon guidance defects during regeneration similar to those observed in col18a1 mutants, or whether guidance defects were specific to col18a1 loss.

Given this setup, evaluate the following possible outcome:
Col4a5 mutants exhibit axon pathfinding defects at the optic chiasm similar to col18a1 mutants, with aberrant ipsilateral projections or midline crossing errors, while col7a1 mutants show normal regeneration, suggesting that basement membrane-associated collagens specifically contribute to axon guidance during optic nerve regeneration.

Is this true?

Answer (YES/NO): NO